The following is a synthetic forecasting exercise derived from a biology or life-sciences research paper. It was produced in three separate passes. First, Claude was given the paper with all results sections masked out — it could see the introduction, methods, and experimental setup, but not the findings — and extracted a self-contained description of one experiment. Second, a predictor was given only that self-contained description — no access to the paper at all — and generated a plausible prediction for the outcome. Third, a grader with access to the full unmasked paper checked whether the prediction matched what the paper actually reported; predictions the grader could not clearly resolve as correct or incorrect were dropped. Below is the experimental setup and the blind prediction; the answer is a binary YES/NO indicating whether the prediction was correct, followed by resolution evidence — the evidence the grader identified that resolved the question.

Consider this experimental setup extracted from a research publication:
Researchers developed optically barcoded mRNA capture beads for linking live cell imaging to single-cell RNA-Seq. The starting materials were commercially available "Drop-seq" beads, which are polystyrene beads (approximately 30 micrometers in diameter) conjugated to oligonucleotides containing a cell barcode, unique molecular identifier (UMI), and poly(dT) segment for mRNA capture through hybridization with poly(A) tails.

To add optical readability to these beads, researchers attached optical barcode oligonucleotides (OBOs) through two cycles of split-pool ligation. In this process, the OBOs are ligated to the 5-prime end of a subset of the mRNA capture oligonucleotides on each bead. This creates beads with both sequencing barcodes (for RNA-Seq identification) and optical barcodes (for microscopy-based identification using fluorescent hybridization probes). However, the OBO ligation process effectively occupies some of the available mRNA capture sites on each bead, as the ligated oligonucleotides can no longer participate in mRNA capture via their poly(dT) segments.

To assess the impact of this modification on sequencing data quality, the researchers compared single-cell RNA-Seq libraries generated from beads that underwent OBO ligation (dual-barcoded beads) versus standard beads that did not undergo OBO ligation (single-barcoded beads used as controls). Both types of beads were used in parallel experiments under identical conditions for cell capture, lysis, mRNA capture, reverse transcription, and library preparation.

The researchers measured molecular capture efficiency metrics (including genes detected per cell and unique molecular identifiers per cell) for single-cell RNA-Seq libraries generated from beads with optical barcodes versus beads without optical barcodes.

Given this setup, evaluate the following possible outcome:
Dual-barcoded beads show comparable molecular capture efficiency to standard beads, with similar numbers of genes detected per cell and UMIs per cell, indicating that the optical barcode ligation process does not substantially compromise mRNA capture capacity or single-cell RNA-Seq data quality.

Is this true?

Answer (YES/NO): NO